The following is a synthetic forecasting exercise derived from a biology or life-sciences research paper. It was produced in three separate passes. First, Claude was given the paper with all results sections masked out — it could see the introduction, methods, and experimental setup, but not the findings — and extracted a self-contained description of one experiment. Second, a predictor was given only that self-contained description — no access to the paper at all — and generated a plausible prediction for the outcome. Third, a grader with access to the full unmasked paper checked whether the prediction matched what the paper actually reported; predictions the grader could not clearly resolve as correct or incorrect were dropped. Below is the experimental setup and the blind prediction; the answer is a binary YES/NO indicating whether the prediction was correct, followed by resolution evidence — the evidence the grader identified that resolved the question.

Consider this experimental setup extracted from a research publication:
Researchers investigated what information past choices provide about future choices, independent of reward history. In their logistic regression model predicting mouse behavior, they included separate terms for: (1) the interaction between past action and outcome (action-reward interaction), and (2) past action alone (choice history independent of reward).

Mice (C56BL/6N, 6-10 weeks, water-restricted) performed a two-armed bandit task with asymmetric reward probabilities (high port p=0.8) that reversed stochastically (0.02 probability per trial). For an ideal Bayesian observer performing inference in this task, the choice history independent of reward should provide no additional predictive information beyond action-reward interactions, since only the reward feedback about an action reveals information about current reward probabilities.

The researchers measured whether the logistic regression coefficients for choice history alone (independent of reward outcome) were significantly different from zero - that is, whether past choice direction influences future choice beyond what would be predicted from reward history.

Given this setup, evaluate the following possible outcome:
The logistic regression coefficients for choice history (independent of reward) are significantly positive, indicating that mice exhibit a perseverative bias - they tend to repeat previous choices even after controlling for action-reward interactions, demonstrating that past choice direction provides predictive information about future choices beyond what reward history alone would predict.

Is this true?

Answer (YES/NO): YES